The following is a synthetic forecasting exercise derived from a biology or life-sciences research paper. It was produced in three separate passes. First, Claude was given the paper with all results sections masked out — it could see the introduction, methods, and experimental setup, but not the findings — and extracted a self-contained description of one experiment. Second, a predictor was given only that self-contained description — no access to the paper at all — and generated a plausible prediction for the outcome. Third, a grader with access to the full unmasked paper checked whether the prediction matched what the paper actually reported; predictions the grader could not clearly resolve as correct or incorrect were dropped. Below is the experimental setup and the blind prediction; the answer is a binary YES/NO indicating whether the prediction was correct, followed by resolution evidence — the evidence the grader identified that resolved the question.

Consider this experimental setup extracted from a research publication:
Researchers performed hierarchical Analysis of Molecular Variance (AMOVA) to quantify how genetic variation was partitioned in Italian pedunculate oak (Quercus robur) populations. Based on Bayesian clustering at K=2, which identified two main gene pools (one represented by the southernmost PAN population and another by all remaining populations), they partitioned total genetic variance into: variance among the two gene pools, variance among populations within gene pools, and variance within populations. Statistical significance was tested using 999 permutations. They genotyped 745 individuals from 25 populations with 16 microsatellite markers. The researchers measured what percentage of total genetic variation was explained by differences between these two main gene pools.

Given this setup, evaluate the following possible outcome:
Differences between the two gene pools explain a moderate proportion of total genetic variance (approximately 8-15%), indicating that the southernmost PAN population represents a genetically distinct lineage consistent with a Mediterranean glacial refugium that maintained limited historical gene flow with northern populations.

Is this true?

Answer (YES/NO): NO